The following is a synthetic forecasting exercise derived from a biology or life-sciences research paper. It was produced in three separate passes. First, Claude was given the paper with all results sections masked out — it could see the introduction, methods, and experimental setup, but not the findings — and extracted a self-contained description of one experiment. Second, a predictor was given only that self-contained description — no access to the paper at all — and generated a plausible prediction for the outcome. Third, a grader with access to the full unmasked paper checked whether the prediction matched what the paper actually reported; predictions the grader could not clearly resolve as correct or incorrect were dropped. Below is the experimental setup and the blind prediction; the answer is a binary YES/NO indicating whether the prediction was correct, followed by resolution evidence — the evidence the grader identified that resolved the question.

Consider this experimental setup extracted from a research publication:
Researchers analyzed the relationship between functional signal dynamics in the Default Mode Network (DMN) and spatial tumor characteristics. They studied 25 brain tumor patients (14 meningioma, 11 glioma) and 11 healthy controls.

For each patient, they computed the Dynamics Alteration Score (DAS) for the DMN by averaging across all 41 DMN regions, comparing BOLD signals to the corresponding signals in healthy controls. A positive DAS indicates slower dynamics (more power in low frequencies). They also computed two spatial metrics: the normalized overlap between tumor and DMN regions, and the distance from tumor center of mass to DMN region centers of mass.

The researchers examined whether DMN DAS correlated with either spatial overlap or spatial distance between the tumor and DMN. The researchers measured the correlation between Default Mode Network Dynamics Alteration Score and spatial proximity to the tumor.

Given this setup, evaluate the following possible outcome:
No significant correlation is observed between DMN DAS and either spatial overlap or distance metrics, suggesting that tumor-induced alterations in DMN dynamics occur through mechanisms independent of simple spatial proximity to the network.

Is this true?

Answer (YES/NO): YES